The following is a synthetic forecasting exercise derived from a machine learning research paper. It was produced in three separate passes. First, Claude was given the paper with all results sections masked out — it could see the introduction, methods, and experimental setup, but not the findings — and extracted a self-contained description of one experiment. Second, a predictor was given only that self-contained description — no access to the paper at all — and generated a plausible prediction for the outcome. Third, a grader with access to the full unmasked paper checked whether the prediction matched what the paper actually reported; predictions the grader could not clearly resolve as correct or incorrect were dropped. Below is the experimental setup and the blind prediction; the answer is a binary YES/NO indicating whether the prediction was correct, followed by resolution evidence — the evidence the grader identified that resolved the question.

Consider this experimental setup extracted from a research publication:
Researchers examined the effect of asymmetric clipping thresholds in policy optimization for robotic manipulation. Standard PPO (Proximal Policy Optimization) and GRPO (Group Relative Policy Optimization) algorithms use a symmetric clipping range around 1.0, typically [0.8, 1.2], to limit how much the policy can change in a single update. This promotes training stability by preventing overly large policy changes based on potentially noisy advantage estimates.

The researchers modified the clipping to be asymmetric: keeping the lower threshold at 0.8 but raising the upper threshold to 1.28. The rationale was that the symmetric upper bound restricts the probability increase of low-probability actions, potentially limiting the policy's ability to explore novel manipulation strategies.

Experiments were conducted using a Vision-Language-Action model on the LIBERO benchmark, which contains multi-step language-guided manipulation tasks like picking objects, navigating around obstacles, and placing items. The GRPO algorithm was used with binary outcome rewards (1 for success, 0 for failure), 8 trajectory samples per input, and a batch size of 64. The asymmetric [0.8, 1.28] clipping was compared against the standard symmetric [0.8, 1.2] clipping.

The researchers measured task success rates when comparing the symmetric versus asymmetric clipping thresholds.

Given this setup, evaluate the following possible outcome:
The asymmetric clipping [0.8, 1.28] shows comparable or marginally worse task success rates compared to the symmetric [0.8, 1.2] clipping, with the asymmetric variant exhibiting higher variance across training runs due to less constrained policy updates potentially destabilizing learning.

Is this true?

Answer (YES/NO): NO